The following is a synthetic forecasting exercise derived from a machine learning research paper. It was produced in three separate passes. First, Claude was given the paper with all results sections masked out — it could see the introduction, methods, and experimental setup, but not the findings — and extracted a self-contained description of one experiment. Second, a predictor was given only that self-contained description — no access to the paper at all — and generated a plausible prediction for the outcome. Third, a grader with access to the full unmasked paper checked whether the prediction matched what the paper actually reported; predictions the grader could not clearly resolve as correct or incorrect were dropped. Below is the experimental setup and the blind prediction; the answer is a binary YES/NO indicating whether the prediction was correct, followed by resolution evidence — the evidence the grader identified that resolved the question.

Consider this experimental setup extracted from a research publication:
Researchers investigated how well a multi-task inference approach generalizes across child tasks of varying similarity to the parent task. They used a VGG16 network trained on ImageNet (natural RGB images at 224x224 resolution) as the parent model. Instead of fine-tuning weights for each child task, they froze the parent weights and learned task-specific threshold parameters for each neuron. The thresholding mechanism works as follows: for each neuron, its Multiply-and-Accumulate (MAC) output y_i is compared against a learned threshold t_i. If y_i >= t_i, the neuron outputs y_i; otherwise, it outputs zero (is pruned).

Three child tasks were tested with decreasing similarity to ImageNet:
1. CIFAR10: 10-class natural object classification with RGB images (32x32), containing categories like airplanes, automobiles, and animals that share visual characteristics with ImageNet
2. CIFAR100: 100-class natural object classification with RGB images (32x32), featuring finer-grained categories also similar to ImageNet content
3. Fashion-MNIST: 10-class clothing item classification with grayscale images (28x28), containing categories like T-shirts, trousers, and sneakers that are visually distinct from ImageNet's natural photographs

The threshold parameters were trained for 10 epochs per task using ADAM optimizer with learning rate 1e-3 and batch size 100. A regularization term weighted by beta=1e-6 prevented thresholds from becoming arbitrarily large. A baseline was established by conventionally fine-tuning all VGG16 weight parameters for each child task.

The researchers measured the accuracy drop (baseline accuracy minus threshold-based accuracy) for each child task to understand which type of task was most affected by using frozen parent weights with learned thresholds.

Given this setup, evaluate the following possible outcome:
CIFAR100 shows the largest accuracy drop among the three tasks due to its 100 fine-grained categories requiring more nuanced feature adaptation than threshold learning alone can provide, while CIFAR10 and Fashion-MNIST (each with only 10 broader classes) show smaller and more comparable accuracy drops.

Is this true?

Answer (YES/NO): NO